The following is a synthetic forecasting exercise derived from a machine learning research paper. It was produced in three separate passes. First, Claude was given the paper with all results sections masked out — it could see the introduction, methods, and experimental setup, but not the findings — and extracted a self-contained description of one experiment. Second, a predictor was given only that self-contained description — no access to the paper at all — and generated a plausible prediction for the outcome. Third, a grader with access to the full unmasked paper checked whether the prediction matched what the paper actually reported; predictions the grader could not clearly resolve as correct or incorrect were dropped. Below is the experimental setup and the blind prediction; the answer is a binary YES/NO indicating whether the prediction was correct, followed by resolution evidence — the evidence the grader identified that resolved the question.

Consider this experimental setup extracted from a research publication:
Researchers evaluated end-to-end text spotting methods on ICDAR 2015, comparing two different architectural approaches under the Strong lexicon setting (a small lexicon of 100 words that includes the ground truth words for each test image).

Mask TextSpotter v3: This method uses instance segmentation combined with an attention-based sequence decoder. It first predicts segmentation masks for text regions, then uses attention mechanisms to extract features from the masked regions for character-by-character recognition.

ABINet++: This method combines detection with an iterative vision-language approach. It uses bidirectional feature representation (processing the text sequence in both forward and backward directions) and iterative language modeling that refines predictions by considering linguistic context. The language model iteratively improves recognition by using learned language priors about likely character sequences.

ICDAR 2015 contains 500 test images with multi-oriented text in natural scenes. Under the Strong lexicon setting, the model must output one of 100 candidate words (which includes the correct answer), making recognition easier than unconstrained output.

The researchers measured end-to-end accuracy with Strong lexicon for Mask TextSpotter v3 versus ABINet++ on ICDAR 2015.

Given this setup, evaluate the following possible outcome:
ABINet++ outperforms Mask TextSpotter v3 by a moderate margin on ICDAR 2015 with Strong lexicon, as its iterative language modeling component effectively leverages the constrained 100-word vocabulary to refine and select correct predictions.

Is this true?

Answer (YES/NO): NO